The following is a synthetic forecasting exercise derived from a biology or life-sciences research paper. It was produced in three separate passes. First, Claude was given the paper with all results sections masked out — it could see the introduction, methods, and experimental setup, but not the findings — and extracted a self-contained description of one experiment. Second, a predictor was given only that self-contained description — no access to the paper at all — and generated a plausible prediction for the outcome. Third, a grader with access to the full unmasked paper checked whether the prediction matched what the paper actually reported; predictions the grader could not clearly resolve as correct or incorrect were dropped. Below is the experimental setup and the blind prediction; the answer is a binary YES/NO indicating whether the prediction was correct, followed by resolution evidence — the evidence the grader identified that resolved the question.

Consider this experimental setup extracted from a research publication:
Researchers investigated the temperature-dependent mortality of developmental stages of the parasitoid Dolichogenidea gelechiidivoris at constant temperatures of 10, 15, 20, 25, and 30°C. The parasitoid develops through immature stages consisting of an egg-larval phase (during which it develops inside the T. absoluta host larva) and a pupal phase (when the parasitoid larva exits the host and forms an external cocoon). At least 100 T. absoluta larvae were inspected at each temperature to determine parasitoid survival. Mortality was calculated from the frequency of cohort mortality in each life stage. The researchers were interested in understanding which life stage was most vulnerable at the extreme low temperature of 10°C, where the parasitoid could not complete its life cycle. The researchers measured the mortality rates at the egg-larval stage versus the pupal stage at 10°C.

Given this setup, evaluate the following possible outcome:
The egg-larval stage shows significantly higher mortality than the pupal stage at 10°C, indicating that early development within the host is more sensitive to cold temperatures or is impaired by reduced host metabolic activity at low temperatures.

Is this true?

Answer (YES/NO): NO